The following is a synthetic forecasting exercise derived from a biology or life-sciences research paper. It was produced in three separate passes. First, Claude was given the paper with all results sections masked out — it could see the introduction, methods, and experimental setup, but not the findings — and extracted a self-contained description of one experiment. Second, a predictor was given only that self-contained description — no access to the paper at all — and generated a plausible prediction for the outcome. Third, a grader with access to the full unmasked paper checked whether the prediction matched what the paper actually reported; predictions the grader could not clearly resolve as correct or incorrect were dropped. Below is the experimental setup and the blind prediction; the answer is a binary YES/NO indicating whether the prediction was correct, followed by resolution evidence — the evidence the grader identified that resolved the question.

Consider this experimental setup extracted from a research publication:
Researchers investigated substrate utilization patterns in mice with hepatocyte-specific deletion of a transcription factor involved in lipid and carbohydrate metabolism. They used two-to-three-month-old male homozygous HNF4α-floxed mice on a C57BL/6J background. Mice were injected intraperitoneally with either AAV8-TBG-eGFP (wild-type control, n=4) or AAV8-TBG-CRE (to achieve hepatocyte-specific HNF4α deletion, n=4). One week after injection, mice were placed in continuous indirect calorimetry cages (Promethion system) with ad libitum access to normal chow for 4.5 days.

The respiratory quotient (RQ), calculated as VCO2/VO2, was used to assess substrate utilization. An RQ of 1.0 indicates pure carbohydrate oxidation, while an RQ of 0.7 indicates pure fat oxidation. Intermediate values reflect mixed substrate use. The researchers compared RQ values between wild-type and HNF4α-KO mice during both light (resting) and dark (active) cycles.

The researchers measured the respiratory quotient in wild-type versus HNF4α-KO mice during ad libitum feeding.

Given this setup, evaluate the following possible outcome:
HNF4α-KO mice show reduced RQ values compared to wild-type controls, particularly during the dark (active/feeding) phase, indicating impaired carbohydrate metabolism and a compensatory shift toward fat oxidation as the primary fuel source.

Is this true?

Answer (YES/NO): NO